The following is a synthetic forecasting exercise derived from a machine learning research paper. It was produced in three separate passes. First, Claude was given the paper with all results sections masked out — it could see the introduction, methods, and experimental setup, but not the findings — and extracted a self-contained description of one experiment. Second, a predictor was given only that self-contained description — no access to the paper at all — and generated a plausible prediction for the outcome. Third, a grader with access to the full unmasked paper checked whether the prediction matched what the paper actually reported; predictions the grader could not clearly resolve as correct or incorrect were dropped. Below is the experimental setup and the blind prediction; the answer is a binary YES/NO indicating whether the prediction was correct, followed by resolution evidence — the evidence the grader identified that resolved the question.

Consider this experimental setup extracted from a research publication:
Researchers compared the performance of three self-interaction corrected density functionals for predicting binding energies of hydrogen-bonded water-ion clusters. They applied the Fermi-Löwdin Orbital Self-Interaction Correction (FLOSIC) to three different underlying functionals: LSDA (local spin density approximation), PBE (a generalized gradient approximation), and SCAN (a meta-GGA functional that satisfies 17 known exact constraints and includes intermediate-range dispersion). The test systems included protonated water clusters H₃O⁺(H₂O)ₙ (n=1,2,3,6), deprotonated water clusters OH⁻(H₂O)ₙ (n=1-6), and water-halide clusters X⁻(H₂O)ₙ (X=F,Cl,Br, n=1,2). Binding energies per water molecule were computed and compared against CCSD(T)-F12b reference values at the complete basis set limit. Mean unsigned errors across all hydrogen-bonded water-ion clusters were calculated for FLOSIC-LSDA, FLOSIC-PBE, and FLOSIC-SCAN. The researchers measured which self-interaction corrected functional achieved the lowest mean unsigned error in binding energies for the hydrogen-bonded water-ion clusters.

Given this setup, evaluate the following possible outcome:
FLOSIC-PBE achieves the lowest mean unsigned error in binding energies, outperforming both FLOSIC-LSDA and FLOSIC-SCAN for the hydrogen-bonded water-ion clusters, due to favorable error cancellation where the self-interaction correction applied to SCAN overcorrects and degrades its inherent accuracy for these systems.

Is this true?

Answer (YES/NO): YES